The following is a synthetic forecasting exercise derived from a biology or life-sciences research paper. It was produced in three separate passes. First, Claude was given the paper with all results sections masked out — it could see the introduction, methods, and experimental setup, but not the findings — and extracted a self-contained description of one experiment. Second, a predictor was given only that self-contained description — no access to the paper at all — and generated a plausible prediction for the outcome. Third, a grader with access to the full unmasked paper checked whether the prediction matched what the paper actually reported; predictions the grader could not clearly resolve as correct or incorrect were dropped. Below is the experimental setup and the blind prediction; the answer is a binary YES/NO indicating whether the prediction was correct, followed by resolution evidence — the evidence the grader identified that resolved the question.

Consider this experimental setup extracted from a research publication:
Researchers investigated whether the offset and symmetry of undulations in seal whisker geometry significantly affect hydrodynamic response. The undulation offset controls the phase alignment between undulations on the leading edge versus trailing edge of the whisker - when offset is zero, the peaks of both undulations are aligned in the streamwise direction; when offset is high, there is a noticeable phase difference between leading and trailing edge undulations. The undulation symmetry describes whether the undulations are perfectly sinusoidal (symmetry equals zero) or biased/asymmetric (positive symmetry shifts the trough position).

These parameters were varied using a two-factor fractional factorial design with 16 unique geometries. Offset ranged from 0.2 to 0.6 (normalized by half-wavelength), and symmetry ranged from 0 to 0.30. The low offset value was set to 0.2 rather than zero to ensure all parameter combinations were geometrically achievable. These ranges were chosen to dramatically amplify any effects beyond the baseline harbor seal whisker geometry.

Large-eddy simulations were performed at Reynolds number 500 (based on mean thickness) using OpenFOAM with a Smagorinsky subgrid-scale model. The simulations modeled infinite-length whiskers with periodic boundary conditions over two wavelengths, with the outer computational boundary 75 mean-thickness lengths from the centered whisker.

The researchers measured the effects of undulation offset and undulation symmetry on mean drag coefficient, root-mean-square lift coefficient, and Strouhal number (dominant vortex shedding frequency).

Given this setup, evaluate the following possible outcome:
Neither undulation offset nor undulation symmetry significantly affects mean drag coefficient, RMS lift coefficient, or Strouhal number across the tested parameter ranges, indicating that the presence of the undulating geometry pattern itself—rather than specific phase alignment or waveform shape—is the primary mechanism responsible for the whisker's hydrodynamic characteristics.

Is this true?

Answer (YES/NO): NO